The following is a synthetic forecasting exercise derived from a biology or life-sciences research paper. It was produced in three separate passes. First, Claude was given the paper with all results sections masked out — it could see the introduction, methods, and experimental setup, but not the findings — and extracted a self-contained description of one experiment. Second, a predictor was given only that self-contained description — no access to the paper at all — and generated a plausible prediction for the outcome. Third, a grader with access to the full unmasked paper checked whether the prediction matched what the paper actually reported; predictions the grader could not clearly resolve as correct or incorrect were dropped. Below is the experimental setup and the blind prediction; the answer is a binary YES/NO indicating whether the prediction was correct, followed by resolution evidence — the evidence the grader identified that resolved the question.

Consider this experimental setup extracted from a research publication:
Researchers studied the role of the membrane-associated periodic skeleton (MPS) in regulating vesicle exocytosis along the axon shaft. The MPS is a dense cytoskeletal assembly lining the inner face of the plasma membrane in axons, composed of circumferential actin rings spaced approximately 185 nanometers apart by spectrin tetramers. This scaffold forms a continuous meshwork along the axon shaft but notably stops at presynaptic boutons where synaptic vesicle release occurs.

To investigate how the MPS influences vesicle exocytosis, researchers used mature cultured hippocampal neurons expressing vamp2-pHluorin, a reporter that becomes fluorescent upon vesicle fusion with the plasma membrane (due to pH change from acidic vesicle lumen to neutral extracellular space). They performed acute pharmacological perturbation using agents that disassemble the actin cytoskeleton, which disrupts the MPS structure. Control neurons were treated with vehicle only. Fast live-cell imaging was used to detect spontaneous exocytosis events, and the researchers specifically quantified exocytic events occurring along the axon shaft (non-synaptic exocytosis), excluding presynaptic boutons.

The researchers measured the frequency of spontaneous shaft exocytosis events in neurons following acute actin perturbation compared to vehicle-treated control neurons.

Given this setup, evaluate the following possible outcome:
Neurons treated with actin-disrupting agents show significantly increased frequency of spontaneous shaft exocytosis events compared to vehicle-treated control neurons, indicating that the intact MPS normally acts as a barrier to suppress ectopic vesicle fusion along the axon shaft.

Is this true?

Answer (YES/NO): YES